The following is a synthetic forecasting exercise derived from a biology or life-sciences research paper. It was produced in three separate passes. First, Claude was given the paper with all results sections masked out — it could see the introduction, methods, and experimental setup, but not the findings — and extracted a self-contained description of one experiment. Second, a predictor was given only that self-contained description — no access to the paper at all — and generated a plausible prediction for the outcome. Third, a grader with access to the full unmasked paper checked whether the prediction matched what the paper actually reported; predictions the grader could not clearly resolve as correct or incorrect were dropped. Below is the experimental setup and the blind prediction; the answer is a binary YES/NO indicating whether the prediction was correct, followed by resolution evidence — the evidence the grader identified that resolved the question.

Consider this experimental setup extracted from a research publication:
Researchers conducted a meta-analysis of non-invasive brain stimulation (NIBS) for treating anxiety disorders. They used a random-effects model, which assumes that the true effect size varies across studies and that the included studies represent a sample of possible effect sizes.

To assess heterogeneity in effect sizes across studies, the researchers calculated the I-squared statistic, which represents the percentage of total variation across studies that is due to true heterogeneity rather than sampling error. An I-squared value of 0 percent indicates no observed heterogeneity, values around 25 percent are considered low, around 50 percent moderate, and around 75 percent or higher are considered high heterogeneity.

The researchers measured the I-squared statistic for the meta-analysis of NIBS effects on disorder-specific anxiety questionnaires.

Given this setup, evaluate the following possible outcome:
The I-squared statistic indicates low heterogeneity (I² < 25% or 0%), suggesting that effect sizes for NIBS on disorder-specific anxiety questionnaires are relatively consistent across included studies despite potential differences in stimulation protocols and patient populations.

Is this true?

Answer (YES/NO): NO